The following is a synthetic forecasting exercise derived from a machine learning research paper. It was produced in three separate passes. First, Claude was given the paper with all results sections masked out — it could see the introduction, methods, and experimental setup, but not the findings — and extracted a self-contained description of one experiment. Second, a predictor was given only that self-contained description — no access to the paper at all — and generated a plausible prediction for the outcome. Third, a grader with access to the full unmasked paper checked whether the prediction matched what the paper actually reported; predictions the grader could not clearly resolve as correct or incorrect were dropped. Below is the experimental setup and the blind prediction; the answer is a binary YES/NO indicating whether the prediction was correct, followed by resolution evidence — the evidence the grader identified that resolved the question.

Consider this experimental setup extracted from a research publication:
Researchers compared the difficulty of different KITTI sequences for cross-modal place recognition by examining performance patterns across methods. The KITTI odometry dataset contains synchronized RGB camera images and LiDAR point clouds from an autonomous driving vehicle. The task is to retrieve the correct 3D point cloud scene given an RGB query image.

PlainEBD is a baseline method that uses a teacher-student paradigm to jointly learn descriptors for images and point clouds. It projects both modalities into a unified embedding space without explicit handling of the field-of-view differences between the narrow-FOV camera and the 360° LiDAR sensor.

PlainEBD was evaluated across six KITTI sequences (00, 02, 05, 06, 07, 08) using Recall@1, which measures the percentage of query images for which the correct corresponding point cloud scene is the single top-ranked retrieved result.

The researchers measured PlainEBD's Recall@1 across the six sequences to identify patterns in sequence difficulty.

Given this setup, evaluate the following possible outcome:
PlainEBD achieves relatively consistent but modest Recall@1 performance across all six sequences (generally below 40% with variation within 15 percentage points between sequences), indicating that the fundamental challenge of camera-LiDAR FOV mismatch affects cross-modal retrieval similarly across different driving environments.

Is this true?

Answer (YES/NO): NO